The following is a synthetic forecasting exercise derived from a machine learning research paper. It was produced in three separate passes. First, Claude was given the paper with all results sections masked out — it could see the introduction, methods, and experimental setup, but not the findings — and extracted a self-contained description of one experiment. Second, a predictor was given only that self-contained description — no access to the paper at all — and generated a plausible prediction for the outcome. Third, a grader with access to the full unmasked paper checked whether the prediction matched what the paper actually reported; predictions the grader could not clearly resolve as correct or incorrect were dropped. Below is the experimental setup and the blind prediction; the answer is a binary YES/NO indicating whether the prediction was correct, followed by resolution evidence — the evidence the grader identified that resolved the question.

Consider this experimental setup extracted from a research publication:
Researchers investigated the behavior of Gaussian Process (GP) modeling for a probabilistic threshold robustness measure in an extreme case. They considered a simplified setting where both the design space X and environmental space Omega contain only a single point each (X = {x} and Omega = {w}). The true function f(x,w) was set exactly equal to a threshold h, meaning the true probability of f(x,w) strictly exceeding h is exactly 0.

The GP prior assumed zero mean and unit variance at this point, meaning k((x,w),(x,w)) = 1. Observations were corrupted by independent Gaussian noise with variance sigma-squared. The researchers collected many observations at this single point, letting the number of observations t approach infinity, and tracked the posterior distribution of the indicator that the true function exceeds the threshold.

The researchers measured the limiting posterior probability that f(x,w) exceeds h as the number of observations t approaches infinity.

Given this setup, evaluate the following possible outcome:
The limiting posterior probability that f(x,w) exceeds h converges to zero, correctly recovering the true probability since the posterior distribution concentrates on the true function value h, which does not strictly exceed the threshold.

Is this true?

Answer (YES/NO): NO